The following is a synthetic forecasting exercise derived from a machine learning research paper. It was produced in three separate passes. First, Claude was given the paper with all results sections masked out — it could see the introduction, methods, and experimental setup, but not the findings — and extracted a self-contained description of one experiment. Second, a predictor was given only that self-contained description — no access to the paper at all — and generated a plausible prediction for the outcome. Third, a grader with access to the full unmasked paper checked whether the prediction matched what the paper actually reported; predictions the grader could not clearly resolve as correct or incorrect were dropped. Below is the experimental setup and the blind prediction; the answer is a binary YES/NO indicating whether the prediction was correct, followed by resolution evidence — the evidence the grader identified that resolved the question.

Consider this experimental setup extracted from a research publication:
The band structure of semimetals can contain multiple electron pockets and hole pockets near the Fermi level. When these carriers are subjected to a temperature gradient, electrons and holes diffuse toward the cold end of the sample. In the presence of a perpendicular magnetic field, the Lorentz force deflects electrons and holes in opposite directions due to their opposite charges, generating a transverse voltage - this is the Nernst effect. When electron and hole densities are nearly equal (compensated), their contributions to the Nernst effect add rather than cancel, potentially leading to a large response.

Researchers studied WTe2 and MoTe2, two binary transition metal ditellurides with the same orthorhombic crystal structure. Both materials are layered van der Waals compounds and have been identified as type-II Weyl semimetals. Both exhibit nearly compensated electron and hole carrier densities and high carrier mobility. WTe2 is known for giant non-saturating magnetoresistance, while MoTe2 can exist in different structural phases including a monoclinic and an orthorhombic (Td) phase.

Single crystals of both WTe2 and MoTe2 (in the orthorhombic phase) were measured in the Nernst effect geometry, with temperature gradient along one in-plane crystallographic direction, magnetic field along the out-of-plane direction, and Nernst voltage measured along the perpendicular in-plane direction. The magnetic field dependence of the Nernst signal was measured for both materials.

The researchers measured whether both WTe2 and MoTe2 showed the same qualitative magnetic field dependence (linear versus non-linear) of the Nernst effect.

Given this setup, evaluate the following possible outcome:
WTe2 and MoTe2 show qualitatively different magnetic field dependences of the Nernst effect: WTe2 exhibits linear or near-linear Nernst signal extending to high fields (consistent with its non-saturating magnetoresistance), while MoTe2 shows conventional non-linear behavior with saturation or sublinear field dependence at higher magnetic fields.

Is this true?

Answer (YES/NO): NO